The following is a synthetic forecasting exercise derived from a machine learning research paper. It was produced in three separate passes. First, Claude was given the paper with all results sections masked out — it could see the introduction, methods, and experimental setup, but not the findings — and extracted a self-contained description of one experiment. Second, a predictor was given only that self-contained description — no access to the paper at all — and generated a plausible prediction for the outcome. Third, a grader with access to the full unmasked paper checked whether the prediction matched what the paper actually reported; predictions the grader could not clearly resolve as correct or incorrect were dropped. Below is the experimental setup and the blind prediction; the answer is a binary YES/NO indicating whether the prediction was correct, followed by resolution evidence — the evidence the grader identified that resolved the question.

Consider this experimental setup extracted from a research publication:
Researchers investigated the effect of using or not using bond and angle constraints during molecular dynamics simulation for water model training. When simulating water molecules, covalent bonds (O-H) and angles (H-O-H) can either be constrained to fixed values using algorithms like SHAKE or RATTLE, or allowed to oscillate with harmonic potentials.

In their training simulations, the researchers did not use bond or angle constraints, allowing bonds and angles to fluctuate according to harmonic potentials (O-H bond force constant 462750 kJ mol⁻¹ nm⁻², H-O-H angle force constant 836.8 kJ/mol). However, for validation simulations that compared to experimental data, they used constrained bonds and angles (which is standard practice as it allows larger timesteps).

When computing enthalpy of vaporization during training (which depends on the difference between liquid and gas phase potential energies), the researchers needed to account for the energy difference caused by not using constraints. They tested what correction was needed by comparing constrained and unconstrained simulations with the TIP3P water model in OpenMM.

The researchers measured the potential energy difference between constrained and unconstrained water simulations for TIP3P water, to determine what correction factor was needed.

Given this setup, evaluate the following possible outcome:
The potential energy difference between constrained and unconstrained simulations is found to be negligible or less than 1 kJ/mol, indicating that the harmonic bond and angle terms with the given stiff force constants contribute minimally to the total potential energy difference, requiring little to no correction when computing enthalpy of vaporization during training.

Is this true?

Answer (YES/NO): NO